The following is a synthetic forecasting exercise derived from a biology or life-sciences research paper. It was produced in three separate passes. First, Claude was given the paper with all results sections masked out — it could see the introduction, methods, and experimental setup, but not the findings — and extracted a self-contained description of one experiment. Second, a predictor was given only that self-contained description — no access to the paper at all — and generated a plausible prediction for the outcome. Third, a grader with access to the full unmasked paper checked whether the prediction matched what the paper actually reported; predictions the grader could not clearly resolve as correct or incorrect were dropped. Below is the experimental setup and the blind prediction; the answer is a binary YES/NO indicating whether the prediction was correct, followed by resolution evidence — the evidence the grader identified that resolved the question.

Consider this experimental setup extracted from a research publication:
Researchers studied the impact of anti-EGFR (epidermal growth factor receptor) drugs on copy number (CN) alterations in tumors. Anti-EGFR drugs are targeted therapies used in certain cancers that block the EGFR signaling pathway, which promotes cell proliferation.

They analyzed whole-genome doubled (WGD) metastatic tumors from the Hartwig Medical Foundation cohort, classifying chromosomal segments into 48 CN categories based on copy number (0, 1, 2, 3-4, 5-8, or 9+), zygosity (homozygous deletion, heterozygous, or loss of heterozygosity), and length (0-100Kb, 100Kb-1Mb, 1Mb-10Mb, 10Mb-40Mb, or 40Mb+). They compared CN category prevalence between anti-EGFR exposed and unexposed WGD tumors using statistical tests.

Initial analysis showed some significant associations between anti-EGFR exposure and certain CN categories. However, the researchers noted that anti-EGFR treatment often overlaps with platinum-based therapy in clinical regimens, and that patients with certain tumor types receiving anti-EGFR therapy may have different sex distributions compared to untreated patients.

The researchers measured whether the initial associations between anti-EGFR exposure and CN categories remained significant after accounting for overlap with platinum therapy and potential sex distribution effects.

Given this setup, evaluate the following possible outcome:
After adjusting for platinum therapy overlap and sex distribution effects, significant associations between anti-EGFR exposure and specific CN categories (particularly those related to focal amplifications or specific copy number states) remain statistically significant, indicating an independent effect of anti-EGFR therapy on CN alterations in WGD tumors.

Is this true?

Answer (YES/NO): NO